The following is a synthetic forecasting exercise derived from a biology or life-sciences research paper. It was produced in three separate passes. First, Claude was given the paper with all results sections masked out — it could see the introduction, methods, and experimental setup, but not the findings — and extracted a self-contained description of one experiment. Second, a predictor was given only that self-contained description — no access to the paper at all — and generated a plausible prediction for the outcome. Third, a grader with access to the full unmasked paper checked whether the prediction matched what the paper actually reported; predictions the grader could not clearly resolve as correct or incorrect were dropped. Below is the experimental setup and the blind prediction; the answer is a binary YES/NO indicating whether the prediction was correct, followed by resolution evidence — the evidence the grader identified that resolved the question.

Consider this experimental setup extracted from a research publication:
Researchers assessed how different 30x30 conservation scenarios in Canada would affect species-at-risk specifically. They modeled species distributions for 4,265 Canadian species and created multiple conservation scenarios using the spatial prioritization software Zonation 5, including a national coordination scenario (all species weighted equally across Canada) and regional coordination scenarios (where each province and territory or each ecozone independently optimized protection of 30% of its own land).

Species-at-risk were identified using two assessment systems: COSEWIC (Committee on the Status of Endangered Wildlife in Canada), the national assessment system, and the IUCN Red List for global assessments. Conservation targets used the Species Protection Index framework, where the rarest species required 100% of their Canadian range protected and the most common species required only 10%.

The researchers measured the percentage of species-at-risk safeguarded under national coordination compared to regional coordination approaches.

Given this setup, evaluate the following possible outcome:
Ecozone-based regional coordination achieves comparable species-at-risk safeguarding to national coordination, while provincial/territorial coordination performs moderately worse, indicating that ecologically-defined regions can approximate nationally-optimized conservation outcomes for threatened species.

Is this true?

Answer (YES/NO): NO